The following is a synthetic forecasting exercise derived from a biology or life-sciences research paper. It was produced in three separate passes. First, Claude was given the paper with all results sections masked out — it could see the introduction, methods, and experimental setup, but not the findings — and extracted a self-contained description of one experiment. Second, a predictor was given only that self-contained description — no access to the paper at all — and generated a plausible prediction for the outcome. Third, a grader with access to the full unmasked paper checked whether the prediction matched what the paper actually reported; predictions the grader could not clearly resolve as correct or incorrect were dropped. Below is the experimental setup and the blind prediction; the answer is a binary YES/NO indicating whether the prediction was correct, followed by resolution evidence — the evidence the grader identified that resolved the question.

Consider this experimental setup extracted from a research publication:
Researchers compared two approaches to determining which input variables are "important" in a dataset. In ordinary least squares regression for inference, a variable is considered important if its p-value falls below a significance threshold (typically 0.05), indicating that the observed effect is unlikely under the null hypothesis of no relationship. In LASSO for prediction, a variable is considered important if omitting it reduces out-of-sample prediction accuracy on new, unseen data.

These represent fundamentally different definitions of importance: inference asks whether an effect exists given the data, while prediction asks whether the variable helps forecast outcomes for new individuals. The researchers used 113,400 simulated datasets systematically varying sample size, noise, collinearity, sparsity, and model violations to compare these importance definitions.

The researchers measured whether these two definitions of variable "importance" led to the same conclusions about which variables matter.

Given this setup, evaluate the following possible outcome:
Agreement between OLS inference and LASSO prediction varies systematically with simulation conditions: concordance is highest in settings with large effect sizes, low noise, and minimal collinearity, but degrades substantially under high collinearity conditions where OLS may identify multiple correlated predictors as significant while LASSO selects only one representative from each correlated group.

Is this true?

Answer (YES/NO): NO